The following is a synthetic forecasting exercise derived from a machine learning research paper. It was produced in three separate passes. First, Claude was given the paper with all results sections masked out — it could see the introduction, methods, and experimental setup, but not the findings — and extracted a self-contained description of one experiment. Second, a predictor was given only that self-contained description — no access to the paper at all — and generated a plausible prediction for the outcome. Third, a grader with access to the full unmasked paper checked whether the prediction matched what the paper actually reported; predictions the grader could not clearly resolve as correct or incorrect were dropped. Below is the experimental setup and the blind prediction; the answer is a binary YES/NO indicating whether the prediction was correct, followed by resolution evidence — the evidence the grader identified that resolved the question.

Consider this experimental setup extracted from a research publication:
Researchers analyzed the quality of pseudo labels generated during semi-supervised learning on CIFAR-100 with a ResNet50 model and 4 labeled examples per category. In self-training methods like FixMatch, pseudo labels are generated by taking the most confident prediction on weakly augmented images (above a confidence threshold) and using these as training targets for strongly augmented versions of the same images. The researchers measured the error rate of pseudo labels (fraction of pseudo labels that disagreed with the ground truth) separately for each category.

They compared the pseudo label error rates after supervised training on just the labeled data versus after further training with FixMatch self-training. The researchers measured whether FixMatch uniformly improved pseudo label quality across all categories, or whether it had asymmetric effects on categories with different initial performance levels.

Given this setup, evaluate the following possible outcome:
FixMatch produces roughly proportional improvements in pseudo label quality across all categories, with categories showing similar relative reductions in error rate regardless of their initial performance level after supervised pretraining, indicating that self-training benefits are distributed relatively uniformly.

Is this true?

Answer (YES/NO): NO